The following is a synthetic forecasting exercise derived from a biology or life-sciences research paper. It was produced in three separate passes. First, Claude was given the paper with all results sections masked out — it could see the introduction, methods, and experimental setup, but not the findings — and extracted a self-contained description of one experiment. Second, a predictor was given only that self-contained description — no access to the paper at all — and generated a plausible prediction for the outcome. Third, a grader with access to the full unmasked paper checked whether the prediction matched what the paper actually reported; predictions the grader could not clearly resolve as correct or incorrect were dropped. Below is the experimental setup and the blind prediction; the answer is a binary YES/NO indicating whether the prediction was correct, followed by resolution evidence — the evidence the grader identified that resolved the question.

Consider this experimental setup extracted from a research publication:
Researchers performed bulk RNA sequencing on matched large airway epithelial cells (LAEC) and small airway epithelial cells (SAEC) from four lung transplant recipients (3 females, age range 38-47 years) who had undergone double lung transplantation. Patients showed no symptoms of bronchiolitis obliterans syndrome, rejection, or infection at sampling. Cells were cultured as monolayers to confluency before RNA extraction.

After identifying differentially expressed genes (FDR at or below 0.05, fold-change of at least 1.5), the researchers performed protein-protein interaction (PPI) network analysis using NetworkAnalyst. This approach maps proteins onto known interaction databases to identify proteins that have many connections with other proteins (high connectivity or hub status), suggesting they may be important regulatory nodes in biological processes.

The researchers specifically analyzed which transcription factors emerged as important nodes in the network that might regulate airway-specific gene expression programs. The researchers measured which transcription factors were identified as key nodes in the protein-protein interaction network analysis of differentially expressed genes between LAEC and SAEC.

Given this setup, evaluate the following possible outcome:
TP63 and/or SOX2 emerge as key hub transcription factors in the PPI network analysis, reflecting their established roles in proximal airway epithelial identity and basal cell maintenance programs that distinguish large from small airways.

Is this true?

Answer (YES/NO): NO